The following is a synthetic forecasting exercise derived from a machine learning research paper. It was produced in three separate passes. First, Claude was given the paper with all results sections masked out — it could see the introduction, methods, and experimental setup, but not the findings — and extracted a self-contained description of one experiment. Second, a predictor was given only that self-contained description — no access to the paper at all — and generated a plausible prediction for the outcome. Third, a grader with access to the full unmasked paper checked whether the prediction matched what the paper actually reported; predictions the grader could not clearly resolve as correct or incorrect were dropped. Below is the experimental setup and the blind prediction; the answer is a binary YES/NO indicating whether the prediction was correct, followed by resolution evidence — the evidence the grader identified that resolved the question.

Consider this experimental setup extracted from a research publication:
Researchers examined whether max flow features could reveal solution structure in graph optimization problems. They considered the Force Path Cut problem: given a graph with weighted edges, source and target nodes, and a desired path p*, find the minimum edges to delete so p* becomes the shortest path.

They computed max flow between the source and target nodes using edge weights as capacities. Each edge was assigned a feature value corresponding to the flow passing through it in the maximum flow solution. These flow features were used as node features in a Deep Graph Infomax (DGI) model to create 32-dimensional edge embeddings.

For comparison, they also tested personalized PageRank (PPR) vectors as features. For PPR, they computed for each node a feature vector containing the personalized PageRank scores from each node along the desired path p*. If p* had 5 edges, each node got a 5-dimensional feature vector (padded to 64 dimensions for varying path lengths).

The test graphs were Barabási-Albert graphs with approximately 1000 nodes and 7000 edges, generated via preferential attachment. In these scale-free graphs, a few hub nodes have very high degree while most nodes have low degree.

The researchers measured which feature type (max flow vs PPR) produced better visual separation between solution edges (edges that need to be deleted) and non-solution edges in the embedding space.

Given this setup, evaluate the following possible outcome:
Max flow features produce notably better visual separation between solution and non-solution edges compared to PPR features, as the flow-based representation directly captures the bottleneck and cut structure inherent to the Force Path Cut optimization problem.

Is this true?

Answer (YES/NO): NO